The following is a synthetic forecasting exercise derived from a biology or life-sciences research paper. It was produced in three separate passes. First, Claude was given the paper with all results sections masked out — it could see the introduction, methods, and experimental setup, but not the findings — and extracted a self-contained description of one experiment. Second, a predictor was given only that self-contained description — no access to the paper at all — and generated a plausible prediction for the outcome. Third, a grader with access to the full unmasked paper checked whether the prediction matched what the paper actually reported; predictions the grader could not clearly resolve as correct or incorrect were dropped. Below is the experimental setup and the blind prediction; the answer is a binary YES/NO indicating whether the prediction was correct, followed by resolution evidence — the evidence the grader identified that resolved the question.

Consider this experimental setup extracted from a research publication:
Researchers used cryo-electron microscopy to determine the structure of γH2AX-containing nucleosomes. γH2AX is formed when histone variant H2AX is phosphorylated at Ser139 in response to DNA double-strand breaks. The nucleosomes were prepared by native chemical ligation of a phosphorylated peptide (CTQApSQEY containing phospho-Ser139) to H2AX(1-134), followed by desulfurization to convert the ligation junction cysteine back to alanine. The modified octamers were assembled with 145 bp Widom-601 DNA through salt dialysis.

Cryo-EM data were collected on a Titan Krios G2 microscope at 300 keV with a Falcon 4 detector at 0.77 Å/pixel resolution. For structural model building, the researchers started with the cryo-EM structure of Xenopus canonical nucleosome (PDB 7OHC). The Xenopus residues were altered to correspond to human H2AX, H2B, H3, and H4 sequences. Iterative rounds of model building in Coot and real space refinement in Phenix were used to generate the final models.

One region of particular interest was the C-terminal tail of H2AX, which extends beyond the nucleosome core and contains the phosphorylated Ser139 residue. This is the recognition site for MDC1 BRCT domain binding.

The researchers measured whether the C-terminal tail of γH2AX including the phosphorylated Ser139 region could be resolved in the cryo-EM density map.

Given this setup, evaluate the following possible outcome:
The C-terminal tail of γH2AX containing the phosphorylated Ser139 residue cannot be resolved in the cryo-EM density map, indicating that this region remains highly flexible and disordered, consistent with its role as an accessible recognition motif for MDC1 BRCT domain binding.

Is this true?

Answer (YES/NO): YES